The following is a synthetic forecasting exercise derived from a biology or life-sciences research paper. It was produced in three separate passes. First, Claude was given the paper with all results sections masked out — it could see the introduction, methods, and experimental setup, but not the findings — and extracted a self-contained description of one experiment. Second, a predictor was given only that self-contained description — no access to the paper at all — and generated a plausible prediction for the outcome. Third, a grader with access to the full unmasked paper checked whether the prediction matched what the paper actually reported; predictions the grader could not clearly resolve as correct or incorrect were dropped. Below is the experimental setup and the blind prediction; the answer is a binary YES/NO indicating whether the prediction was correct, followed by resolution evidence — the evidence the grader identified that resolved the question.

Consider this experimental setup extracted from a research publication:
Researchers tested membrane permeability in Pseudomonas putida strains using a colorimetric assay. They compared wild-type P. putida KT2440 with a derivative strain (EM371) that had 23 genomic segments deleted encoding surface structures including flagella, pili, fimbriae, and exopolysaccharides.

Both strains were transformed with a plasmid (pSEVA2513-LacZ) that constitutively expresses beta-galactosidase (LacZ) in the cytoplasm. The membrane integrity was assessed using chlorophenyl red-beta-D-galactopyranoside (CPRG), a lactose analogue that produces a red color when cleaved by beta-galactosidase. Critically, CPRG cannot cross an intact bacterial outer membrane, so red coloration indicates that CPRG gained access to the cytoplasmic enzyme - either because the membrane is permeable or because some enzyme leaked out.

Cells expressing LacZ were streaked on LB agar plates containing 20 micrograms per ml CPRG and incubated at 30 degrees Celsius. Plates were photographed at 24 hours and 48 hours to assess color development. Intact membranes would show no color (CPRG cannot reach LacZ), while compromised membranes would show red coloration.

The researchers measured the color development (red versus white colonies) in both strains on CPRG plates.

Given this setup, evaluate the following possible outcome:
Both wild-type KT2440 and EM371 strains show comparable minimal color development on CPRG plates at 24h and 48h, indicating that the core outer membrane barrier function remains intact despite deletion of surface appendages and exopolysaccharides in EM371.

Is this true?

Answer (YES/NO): NO